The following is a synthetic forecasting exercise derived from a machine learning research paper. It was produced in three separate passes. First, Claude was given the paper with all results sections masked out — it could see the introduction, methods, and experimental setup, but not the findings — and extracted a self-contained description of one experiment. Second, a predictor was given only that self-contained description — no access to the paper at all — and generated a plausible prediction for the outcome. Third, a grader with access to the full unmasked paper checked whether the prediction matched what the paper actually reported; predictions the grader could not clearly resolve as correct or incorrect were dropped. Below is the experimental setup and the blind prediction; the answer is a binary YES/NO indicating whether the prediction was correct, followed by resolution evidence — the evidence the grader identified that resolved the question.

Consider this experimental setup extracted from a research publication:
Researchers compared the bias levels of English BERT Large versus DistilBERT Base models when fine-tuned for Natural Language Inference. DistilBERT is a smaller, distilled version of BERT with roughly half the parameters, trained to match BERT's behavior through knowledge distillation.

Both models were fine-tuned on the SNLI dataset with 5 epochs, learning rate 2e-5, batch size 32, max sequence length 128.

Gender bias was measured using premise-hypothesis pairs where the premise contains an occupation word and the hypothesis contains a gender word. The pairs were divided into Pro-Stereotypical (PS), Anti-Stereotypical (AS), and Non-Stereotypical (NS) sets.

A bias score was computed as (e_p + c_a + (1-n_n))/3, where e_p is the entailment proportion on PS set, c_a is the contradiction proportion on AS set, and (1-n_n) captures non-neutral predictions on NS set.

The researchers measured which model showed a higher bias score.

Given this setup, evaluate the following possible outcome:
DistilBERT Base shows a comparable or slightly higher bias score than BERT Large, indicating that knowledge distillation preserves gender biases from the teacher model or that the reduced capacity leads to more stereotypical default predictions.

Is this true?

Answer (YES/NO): YES